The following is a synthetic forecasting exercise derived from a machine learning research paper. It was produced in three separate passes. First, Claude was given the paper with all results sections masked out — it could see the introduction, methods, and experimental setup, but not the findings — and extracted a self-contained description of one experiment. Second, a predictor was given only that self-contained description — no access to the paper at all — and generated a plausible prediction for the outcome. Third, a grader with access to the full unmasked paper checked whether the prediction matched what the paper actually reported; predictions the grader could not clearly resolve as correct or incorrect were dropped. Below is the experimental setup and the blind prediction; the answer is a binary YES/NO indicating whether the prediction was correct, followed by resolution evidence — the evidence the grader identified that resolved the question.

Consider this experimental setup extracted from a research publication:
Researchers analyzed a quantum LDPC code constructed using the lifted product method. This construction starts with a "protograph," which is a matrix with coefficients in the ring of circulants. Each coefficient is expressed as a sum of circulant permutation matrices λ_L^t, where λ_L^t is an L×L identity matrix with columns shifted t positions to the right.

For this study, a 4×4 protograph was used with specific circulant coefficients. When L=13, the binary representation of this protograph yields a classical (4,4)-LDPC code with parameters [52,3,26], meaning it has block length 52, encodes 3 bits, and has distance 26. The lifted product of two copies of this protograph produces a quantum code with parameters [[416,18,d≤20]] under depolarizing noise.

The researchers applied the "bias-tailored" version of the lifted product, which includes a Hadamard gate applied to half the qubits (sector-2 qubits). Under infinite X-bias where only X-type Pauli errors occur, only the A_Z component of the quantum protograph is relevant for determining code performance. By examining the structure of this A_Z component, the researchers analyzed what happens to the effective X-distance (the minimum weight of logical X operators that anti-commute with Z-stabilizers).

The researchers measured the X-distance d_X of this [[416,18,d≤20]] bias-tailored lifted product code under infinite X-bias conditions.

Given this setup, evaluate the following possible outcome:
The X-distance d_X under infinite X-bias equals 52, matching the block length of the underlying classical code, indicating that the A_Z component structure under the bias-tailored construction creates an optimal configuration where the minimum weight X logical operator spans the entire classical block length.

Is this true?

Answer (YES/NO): NO